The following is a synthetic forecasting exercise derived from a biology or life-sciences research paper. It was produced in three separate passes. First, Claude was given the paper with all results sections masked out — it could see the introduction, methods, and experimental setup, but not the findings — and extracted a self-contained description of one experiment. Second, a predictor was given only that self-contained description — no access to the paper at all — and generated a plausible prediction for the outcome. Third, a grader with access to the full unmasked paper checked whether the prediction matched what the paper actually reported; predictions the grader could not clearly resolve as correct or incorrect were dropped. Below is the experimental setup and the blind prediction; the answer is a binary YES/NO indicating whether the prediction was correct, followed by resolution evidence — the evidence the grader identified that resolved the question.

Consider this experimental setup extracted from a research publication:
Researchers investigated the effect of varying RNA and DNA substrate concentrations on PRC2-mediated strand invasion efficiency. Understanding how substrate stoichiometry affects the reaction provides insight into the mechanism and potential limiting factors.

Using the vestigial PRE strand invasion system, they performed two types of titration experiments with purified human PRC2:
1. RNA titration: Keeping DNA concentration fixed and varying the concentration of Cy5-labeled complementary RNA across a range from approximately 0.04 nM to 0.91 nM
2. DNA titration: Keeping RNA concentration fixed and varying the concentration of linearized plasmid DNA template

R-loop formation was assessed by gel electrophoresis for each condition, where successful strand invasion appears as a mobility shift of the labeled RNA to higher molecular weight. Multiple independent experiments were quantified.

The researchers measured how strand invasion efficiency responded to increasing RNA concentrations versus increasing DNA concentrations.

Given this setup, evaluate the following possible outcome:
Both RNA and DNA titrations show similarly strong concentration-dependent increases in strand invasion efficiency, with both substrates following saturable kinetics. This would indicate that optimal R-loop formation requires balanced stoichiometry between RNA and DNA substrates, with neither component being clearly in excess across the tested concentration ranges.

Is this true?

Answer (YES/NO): NO